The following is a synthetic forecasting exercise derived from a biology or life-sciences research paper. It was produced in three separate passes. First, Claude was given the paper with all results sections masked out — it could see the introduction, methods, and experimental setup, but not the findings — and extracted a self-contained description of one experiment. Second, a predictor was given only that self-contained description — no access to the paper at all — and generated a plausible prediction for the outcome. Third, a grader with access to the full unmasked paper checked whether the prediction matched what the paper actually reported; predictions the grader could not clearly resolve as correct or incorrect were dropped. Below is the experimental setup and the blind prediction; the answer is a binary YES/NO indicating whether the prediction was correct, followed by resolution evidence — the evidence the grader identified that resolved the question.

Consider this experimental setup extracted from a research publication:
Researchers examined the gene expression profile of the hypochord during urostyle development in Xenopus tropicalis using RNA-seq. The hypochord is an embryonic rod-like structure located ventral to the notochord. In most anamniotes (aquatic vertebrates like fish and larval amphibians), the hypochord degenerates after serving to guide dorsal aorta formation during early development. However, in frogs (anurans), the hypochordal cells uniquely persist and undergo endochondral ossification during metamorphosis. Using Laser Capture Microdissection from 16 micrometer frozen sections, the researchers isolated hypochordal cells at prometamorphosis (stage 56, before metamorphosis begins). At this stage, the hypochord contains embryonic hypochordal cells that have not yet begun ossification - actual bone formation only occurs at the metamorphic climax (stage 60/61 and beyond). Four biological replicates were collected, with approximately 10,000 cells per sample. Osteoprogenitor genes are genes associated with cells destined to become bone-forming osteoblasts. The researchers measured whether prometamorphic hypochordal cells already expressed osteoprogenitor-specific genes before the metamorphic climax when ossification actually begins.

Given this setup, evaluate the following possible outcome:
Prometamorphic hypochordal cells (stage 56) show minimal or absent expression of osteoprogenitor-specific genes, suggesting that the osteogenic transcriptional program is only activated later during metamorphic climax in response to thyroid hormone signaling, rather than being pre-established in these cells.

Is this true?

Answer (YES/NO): NO